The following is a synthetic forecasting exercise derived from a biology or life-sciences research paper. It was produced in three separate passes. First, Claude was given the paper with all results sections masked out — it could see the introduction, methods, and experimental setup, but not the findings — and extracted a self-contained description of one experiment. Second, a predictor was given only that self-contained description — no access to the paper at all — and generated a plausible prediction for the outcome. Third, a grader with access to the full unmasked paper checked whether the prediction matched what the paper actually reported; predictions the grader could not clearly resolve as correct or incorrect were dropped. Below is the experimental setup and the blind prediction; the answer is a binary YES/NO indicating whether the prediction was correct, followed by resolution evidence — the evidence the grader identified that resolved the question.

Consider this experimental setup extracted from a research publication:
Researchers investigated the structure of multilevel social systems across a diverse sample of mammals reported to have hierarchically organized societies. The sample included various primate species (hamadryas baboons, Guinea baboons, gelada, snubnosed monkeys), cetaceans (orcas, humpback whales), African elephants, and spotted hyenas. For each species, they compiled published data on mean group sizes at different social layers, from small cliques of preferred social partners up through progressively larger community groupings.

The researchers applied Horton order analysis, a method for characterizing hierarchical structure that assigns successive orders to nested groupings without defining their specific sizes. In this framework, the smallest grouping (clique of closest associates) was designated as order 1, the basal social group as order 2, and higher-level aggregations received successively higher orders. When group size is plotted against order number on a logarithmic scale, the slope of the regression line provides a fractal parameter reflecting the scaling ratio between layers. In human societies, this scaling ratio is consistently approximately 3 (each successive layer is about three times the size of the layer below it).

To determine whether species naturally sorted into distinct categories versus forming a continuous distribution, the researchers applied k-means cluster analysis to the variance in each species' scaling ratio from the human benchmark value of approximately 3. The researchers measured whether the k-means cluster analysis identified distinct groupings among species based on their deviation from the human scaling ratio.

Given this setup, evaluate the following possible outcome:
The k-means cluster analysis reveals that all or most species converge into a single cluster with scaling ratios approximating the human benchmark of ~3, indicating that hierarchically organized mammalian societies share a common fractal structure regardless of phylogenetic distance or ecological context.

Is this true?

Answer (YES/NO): NO